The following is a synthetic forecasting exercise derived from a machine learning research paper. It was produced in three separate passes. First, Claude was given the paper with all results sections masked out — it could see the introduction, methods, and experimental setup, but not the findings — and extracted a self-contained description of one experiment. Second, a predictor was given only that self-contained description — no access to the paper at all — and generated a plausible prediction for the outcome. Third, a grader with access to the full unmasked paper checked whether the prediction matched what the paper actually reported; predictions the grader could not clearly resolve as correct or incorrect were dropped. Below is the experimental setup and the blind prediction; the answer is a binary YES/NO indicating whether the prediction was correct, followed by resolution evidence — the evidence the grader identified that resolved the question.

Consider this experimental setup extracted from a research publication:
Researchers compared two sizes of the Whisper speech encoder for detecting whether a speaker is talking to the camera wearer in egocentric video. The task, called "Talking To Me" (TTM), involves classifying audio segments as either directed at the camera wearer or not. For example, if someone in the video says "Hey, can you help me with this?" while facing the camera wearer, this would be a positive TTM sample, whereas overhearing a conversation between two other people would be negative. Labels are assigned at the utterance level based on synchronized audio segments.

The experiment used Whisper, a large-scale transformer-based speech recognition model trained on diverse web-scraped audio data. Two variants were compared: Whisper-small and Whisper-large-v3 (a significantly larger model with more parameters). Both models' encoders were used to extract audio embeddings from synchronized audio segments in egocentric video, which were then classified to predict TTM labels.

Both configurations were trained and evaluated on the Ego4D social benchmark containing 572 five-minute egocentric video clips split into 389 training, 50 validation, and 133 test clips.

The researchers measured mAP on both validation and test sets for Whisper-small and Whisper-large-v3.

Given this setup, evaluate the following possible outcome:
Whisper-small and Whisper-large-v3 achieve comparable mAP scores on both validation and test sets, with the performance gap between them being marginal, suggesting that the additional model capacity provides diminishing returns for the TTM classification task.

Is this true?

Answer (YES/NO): YES